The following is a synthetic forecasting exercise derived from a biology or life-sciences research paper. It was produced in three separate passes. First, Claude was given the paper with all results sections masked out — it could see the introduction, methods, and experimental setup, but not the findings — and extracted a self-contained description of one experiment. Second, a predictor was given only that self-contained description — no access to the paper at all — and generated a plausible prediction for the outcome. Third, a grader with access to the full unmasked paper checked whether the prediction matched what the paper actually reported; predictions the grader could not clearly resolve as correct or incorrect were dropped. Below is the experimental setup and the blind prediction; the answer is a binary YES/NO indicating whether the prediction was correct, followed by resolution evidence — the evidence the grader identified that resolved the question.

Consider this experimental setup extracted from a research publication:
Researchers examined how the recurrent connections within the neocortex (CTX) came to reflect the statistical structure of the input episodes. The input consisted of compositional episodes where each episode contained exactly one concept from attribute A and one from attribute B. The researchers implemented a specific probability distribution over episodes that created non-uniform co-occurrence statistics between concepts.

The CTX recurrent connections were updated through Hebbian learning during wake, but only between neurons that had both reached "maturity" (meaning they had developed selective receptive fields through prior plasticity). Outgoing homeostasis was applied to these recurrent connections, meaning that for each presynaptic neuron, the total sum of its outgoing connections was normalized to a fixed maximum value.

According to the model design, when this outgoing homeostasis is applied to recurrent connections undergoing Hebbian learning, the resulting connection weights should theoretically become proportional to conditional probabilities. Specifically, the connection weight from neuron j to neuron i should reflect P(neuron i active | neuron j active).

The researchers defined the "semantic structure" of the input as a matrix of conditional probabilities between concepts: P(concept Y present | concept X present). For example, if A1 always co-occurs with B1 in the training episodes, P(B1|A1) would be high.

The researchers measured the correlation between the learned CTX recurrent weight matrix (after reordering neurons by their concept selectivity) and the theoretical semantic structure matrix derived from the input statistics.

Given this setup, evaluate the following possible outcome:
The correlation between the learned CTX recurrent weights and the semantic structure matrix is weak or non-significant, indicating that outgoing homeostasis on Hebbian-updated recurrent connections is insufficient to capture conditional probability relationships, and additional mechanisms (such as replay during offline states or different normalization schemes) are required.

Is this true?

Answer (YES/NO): NO